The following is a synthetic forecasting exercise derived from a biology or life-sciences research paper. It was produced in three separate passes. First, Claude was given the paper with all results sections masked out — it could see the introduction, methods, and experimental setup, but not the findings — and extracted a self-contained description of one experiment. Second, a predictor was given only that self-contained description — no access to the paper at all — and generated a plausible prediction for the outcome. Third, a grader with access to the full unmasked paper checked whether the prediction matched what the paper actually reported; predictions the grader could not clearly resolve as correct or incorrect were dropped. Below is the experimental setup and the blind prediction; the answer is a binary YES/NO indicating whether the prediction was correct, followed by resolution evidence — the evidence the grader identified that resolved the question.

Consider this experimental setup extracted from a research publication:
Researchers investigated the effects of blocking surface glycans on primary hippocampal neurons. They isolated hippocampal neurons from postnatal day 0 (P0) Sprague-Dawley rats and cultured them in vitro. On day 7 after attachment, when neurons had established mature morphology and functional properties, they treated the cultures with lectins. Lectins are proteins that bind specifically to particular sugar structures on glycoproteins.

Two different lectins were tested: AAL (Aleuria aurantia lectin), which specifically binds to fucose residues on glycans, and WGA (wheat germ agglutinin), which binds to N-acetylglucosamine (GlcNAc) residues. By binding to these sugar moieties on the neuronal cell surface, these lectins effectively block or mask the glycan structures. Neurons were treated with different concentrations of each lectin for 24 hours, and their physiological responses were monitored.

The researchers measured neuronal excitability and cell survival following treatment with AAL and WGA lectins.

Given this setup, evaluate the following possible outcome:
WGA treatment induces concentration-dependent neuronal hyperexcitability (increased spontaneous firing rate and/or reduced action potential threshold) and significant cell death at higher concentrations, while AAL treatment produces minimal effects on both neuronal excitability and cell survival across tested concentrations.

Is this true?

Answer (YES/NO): NO